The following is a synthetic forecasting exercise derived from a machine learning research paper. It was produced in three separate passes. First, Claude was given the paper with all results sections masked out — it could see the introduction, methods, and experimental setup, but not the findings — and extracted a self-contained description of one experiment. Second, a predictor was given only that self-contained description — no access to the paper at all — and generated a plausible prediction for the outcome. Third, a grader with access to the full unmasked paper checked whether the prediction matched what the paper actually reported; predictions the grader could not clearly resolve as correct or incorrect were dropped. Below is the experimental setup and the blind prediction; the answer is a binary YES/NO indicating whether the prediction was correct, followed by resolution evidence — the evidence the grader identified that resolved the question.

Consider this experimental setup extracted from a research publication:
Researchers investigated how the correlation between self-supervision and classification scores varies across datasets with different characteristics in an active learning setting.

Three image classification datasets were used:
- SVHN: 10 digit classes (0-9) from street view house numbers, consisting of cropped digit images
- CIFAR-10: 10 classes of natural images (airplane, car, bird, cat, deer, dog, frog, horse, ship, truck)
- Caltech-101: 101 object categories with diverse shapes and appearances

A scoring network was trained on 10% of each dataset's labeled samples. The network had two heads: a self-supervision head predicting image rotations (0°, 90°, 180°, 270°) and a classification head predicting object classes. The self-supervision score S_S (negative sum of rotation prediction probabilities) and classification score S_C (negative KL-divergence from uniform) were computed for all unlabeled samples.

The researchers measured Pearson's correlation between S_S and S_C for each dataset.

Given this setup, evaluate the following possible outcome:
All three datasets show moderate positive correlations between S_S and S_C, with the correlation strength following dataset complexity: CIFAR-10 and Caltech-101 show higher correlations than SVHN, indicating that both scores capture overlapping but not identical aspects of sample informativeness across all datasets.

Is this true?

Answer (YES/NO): YES